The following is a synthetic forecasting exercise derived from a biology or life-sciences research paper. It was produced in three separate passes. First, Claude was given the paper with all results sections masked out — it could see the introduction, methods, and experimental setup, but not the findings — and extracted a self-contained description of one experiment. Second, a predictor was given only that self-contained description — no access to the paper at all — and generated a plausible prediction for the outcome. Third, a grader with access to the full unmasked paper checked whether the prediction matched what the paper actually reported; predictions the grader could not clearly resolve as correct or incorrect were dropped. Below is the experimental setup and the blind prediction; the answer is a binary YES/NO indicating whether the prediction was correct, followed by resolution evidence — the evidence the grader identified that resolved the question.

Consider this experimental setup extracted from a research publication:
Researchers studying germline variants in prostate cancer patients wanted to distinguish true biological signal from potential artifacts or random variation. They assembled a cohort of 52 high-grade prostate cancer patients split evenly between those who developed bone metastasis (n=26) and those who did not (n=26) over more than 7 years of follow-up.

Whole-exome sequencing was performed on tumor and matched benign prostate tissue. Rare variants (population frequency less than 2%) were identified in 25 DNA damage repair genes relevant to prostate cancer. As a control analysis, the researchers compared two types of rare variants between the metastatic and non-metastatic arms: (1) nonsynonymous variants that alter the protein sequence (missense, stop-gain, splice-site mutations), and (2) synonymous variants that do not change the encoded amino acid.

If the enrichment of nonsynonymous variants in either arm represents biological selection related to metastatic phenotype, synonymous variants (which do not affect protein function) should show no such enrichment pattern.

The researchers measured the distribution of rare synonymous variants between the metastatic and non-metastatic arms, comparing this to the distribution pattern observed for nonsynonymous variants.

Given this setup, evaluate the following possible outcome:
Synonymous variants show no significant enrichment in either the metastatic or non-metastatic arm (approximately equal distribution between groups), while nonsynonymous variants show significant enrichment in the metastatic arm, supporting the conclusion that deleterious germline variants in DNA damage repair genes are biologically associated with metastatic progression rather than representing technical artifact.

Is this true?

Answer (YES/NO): YES